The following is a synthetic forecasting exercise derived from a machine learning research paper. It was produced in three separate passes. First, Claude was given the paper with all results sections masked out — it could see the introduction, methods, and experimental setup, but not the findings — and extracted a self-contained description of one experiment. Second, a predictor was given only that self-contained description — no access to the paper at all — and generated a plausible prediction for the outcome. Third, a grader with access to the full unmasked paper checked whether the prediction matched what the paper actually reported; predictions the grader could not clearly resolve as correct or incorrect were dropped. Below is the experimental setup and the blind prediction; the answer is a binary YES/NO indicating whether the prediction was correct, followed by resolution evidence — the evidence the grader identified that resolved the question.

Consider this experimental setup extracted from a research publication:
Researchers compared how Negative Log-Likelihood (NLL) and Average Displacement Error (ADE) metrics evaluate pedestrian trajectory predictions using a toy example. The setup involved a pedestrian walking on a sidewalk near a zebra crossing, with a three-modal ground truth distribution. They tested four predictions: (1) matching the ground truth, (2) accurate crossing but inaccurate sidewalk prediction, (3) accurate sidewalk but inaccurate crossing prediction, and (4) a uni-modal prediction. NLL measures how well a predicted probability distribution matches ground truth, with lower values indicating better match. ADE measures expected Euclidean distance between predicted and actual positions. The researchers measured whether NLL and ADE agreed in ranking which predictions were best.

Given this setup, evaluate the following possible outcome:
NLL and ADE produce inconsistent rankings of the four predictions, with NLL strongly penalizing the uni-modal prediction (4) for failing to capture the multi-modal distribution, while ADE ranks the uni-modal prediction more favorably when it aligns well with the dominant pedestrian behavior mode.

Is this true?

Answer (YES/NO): YES